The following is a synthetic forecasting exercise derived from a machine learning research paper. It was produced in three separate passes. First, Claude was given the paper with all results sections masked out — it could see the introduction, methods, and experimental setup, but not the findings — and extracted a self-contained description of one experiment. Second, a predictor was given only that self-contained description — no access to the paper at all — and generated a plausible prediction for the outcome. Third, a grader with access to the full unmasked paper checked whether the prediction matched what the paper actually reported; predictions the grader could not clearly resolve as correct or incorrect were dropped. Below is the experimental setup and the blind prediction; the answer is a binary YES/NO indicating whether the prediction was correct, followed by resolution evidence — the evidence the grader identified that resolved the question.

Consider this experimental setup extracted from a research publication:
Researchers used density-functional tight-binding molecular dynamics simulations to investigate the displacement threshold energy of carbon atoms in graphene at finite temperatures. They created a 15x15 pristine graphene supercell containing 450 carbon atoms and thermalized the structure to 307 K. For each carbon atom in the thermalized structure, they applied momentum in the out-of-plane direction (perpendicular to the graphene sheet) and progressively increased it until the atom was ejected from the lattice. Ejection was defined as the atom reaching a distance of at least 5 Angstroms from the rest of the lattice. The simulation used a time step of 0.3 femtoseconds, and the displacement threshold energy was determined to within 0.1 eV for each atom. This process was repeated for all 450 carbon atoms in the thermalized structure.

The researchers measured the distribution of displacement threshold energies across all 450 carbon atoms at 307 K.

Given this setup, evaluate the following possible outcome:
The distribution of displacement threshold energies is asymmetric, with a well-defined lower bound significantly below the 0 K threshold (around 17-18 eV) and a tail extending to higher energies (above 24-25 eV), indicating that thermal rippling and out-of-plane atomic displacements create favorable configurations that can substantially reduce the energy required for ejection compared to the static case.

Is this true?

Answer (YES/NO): NO